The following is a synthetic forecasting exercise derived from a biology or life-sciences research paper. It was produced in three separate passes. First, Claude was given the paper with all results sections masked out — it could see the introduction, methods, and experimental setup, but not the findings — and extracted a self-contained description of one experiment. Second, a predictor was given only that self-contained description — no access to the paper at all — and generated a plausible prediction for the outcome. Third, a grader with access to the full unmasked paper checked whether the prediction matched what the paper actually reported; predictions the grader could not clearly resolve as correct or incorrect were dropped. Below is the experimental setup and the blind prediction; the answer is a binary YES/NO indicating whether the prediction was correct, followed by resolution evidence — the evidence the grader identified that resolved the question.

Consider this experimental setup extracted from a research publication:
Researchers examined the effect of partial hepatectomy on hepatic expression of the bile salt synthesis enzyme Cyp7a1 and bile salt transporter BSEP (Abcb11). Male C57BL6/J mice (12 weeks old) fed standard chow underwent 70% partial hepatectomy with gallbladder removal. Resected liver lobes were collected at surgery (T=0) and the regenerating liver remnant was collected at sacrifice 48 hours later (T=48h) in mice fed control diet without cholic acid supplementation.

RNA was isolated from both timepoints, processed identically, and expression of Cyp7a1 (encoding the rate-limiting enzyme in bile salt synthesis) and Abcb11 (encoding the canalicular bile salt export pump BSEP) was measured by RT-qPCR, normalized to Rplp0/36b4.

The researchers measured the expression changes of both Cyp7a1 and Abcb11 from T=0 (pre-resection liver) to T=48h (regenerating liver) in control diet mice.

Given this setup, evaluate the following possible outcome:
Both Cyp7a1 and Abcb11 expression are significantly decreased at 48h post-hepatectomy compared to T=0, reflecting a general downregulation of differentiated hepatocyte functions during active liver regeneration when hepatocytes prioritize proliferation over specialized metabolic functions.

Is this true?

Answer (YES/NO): YES